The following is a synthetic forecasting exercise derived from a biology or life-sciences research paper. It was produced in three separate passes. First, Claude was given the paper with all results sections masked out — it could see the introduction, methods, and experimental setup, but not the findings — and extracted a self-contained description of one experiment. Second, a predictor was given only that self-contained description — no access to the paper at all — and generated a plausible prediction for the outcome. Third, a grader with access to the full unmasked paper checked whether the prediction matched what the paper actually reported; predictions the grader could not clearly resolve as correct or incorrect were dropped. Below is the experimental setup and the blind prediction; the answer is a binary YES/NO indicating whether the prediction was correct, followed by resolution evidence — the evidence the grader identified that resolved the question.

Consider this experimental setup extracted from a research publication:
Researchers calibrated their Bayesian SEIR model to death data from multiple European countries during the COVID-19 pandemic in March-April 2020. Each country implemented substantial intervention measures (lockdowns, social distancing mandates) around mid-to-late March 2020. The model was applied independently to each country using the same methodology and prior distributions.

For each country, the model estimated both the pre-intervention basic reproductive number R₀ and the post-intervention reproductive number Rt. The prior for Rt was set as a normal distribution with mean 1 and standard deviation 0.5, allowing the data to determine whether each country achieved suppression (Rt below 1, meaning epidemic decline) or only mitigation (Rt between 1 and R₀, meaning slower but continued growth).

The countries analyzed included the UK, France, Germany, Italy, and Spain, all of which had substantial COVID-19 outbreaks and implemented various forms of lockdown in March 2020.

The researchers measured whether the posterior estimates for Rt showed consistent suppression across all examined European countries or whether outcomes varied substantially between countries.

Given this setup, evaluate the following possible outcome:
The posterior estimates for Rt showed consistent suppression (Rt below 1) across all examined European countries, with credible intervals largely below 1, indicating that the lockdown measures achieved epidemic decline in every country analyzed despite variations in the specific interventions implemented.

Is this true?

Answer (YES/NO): YES